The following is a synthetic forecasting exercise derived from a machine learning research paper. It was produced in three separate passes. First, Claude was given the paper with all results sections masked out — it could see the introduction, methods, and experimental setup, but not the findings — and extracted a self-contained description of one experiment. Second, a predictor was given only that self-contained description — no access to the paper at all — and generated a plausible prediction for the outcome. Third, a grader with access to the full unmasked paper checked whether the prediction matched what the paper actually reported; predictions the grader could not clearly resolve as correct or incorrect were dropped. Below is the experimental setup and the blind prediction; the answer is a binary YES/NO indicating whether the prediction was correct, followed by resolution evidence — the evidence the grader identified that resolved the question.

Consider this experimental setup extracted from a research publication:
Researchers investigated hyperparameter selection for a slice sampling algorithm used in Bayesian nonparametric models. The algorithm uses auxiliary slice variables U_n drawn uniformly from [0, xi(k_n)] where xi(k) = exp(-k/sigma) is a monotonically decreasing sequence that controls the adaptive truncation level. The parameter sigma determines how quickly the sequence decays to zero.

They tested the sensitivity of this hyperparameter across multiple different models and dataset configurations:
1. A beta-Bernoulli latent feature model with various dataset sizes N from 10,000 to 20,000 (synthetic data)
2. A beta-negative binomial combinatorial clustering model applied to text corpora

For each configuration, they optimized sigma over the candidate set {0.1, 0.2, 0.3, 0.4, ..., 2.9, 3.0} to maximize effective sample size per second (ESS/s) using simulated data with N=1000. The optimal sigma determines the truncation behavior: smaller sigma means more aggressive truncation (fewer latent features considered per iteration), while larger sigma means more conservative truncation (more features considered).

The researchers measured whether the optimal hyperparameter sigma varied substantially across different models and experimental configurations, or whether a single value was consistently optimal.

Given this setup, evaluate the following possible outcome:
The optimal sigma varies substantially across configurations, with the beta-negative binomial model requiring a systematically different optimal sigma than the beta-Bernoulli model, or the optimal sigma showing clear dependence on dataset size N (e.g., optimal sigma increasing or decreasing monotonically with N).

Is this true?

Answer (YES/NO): NO